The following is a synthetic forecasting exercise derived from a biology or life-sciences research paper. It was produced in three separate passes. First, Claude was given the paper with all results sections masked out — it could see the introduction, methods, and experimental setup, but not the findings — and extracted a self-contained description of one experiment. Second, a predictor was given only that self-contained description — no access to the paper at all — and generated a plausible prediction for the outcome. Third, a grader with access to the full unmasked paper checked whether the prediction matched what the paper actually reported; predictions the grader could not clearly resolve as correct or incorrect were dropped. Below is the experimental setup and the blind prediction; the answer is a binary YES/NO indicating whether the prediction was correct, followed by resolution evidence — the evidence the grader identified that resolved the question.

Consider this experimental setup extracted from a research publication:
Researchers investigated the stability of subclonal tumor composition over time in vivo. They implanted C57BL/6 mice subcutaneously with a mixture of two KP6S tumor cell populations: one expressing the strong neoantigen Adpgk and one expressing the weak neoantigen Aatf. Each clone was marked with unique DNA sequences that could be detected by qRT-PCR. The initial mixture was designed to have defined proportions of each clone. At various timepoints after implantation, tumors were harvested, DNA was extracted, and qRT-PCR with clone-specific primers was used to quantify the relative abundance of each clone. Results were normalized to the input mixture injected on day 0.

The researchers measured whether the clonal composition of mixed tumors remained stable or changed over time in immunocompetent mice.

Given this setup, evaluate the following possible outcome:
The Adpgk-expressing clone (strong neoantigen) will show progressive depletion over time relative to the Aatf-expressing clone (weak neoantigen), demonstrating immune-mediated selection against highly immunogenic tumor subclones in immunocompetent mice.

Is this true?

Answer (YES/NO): YES